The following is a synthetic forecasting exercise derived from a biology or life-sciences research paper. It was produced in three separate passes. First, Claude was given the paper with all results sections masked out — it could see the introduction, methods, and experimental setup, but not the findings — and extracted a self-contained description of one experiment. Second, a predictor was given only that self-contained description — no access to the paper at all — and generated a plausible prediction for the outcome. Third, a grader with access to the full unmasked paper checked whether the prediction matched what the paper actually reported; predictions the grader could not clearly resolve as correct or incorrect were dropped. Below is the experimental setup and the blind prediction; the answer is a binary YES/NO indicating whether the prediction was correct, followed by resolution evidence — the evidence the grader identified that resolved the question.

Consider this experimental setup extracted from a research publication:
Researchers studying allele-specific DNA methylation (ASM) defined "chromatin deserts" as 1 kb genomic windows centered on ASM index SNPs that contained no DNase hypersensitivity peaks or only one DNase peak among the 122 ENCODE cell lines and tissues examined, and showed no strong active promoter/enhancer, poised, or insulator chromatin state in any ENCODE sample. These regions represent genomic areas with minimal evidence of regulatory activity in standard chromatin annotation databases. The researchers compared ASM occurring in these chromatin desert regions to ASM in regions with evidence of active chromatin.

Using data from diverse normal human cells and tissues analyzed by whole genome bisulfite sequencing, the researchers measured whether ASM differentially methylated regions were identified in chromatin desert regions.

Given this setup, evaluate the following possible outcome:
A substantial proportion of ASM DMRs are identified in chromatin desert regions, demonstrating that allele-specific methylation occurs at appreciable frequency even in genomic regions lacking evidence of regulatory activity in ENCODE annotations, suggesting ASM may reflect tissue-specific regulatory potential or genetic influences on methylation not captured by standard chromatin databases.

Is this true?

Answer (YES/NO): NO